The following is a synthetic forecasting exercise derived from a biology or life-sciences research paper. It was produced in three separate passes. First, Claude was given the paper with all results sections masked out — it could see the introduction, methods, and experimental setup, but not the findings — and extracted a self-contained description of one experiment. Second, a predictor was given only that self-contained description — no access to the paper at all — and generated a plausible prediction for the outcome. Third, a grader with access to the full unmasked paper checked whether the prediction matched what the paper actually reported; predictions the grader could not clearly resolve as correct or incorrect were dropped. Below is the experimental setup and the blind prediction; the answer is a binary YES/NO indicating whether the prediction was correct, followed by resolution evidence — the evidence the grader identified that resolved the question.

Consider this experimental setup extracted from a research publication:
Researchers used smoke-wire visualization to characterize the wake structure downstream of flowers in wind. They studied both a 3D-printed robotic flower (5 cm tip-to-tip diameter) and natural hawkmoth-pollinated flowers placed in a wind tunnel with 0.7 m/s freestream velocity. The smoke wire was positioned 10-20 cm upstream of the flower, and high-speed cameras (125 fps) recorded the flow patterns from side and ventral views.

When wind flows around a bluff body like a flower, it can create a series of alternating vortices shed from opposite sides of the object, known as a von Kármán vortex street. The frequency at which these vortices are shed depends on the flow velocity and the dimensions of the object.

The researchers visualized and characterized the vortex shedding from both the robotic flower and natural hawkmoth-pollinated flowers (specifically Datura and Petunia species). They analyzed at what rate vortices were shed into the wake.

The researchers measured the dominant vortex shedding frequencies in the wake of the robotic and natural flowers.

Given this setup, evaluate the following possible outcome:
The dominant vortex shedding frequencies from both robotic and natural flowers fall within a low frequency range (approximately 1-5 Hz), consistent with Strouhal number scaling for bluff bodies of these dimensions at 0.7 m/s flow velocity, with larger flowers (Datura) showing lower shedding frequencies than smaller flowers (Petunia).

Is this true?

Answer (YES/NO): NO